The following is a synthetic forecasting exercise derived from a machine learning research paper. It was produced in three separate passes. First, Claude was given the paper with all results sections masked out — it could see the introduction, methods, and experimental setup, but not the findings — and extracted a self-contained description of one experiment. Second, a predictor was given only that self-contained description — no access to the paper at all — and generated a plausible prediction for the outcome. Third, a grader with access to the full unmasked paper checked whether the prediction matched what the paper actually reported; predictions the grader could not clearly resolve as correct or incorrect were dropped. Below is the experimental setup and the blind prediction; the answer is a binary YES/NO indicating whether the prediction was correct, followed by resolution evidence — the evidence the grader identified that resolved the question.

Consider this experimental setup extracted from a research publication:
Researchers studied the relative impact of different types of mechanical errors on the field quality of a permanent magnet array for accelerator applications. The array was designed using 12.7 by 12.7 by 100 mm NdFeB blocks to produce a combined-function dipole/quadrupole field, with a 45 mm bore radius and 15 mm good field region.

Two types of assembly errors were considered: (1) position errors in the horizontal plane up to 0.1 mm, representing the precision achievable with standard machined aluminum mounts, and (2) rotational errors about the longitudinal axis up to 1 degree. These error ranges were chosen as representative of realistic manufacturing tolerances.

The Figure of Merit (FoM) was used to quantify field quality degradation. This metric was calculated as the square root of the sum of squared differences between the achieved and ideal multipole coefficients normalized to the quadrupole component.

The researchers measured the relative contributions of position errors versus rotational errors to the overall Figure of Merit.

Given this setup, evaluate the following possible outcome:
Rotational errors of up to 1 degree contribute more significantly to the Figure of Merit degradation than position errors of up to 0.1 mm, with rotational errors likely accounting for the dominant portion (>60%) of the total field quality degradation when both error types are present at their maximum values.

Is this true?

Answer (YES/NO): NO